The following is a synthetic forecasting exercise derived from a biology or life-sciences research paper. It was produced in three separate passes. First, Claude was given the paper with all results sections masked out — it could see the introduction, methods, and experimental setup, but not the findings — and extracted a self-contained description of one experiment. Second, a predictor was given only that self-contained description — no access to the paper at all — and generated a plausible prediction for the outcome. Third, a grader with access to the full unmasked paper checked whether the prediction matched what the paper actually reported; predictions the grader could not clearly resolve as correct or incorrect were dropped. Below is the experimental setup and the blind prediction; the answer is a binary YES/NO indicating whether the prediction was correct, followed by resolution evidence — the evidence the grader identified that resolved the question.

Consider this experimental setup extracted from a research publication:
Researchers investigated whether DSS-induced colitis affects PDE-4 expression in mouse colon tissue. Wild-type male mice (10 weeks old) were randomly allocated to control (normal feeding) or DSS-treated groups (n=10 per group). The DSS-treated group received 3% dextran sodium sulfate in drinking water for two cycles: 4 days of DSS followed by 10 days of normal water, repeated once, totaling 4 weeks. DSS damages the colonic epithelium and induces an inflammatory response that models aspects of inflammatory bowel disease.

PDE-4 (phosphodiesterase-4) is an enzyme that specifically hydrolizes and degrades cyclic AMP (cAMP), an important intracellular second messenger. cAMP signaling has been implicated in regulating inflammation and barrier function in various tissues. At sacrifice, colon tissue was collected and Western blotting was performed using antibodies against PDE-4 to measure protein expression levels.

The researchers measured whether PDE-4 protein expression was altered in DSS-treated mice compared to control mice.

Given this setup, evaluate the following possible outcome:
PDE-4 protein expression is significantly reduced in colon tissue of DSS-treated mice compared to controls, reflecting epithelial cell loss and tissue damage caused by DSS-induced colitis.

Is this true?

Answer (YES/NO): NO